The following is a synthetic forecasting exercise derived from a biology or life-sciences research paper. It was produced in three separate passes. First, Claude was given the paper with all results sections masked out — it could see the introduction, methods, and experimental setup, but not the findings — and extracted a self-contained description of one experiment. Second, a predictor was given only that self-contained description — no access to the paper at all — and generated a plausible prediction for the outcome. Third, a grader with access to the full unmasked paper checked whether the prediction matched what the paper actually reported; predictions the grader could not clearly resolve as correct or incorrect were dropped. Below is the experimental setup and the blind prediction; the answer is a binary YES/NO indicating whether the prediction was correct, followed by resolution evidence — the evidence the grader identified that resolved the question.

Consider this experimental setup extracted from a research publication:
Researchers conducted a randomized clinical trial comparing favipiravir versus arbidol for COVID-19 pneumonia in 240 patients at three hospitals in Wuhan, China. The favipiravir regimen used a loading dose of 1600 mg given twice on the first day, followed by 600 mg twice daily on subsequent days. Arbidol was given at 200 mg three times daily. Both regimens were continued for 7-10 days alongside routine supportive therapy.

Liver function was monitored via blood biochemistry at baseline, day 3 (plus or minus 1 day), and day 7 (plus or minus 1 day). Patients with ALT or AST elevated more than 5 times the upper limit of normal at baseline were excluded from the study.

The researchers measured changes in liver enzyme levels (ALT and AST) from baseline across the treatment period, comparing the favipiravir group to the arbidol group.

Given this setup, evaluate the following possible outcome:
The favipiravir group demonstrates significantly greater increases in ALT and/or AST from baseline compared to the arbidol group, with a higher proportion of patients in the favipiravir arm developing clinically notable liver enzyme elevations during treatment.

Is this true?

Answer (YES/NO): NO